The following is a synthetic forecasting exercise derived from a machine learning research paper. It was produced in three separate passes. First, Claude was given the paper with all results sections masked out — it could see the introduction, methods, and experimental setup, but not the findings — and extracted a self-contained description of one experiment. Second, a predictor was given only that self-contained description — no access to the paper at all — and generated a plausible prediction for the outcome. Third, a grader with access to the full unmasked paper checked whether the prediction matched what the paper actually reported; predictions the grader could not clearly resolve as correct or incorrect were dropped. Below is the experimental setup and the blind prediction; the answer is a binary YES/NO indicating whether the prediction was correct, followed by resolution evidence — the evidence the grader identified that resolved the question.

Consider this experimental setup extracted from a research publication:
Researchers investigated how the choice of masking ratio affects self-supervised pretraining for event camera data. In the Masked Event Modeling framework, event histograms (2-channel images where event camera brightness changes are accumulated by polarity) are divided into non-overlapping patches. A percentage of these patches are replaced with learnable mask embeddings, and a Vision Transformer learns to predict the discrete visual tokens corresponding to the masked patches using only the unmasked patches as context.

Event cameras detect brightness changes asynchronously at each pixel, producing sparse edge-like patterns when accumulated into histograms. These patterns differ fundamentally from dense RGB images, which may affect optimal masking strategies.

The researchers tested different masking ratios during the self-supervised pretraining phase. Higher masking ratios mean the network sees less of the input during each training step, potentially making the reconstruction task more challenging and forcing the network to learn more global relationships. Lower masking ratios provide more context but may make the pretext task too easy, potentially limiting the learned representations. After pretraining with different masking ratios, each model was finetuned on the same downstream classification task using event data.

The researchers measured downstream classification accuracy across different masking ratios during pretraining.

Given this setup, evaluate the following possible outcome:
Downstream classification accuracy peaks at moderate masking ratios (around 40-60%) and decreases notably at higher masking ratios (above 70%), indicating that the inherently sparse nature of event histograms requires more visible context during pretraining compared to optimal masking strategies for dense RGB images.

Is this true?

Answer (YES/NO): YES